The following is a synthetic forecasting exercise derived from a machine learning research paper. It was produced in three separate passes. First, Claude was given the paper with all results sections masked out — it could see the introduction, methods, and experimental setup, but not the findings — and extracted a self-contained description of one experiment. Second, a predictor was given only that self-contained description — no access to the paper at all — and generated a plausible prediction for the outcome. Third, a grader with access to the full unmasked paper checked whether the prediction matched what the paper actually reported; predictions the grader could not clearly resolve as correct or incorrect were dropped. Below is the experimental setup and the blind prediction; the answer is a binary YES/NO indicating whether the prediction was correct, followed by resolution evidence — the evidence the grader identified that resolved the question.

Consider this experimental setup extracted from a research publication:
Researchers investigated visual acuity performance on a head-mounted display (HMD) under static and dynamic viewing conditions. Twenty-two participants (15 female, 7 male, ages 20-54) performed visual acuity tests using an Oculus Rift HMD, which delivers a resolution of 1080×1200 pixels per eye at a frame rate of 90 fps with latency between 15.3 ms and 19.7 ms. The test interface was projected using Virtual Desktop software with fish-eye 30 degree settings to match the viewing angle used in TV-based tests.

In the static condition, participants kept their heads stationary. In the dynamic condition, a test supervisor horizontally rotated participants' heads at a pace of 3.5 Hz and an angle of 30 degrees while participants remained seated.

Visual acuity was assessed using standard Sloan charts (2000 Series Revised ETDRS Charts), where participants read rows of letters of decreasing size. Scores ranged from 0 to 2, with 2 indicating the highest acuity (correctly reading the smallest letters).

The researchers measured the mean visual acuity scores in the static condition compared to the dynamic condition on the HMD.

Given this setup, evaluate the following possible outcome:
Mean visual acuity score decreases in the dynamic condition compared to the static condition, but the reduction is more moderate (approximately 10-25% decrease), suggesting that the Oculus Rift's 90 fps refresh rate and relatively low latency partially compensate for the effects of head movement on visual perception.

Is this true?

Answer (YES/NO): YES